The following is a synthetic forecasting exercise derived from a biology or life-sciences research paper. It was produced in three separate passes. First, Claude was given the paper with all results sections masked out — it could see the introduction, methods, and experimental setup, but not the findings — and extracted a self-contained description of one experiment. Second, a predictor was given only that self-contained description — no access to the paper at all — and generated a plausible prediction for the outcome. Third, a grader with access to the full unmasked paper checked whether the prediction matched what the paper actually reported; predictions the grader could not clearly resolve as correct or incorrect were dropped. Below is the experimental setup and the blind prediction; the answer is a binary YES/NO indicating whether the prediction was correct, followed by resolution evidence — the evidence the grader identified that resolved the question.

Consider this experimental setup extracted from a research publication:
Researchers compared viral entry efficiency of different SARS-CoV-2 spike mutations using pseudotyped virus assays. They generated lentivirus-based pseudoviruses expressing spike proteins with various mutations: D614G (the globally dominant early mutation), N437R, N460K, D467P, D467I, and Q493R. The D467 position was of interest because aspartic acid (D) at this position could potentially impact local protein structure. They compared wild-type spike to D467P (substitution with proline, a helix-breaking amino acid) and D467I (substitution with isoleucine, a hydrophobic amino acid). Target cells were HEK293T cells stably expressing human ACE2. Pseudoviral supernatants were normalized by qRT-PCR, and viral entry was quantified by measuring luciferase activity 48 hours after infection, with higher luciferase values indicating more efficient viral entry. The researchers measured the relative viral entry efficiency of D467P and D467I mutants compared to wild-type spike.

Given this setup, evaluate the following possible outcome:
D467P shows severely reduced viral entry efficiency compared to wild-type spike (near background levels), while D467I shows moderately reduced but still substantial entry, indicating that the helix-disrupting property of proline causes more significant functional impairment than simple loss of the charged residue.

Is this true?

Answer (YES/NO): NO